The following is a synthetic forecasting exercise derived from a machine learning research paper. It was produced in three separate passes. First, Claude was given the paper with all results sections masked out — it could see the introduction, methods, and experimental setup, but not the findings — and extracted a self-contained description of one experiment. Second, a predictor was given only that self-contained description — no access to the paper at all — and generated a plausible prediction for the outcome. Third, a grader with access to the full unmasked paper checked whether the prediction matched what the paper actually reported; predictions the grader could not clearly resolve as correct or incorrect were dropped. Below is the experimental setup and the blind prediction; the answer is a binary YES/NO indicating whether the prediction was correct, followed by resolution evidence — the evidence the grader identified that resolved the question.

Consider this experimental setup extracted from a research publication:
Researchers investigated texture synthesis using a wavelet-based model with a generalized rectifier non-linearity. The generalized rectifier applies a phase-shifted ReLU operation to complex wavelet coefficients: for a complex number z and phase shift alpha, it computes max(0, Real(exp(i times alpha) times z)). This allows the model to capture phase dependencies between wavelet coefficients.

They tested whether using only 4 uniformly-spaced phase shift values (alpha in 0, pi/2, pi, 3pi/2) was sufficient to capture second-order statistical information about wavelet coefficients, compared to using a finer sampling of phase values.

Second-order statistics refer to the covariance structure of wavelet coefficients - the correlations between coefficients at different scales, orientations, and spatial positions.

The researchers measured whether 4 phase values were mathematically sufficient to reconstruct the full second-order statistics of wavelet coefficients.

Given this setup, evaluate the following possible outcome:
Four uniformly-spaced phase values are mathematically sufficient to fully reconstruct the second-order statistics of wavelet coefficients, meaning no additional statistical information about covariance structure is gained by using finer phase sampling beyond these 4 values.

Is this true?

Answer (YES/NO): YES